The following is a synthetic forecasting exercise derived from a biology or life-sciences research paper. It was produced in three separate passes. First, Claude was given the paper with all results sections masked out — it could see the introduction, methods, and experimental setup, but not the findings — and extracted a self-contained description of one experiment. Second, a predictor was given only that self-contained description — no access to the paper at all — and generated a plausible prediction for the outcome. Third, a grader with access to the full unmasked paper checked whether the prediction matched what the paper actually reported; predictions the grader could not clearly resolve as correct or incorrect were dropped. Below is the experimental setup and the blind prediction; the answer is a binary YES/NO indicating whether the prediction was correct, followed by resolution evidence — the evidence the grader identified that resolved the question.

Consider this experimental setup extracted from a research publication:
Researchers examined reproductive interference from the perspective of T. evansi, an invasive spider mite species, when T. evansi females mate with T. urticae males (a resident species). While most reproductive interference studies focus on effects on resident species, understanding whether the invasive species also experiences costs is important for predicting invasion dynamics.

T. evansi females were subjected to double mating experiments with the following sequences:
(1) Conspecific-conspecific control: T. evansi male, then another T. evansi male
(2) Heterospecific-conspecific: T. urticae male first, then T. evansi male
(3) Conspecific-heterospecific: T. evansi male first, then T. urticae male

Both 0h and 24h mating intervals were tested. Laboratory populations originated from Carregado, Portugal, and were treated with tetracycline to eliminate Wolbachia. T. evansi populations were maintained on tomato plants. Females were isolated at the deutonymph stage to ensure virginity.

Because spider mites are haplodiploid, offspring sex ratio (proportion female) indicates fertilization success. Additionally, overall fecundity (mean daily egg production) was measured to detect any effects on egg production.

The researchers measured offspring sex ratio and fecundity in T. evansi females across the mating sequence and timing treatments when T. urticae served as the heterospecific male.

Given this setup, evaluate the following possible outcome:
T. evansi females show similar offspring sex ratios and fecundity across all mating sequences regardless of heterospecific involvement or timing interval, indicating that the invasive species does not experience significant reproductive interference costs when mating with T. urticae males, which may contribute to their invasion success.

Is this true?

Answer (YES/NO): NO